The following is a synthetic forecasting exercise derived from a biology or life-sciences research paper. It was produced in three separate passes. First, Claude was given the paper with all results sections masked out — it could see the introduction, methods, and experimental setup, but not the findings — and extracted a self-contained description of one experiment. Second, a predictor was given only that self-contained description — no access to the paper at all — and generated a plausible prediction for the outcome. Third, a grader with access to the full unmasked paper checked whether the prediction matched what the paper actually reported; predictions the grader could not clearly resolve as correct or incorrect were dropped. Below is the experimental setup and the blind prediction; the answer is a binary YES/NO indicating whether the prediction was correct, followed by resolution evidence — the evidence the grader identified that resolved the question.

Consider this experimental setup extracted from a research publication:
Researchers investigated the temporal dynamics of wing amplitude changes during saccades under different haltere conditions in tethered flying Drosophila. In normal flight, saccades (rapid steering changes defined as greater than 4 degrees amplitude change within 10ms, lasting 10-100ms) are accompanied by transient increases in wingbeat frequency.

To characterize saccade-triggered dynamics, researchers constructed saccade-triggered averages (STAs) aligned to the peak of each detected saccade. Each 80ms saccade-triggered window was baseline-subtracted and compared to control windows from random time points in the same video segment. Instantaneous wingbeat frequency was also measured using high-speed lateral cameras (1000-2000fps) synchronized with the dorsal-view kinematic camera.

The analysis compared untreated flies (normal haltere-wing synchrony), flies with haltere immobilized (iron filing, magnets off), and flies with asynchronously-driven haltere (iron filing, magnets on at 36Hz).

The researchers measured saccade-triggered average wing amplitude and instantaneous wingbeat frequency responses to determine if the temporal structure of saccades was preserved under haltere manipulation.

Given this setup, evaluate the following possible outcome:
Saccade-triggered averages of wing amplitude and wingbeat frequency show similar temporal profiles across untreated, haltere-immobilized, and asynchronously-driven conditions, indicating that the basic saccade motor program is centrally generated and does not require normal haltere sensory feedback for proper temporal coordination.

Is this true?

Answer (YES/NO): NO